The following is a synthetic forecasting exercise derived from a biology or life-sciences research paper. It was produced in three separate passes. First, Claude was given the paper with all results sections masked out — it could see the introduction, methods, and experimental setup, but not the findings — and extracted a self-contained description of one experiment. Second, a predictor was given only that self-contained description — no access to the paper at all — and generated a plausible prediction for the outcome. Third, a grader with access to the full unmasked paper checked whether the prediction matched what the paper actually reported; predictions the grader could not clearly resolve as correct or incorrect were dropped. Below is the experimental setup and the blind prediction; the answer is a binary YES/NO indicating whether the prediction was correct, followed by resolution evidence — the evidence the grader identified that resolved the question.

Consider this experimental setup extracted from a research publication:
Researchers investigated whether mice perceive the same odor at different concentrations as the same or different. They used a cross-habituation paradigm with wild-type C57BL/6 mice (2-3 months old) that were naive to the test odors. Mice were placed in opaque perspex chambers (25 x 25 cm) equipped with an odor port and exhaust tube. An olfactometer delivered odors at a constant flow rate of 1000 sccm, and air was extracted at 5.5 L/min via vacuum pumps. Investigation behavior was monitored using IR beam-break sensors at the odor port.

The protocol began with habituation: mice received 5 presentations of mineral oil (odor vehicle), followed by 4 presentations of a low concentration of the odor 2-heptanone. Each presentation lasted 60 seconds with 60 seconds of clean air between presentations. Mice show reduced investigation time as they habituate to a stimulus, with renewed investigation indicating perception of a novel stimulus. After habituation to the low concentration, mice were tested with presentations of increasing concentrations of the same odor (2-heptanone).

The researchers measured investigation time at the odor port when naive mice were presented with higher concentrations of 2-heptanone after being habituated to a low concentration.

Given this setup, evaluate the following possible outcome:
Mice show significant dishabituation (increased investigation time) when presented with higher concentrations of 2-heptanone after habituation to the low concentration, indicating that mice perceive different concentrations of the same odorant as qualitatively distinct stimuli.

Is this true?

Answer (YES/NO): YES